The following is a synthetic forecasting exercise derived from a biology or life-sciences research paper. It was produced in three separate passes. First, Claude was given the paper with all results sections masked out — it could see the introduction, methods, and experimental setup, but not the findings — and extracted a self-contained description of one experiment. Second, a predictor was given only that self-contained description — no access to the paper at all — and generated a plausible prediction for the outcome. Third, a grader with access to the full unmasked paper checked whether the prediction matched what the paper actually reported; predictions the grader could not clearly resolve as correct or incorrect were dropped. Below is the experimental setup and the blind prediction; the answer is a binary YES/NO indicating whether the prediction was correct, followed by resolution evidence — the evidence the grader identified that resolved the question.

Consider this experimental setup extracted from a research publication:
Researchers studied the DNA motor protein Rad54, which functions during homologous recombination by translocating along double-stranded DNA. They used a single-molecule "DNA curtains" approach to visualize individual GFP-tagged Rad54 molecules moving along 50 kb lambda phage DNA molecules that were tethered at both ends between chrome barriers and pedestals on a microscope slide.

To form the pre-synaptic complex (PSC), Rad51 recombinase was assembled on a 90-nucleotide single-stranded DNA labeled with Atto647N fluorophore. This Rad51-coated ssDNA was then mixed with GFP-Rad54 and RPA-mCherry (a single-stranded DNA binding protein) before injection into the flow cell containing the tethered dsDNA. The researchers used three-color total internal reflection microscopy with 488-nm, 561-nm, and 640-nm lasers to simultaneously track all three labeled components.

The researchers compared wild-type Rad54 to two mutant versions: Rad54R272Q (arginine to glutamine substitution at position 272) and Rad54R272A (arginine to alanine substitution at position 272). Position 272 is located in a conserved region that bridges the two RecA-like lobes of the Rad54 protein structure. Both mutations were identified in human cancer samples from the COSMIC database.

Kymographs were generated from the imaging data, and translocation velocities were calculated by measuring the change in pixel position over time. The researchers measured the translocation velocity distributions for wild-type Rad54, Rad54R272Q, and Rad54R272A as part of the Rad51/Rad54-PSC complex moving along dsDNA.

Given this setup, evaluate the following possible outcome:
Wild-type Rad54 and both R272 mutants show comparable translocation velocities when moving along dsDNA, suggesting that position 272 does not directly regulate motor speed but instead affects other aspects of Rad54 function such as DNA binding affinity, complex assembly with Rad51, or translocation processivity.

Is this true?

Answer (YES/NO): NO